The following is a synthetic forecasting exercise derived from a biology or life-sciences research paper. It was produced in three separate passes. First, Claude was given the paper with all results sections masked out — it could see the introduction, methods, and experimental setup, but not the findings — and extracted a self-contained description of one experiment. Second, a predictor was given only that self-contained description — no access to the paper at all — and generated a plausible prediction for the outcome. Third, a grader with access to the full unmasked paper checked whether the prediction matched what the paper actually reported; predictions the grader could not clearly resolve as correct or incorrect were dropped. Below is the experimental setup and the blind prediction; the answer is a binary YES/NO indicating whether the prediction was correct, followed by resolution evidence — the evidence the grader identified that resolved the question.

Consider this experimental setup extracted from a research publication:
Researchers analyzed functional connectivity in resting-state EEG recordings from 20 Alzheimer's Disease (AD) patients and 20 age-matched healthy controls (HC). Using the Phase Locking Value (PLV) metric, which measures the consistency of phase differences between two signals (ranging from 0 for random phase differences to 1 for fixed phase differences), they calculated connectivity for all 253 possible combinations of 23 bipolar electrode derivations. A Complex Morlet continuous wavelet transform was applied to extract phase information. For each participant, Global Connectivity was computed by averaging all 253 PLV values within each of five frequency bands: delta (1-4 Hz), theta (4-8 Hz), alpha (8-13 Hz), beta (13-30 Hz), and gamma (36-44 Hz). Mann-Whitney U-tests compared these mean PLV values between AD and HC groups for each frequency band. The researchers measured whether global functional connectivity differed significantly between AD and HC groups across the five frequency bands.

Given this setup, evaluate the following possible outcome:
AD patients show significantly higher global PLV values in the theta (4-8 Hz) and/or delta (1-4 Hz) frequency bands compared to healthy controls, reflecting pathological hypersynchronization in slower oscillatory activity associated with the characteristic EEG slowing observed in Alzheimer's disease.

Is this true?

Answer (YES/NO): YES